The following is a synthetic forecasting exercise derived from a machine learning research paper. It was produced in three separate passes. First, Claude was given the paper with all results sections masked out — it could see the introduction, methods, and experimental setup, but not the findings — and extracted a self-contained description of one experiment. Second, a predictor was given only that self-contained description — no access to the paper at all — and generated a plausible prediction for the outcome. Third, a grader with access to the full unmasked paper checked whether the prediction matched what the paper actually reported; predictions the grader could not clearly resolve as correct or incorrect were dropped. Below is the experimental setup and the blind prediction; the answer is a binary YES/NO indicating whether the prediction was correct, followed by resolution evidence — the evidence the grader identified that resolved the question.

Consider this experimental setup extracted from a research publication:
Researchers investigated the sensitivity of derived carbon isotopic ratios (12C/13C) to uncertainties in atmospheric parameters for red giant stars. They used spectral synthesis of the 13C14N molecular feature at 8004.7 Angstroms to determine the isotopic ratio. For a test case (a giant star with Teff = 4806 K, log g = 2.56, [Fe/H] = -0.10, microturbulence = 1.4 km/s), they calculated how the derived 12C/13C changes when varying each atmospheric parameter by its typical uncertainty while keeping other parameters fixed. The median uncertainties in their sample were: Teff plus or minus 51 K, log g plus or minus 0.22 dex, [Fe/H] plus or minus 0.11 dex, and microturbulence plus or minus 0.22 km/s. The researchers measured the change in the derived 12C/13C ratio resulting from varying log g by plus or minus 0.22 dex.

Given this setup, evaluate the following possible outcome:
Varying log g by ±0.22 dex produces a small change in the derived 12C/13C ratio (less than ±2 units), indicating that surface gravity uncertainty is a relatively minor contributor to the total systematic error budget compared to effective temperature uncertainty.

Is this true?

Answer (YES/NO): NO